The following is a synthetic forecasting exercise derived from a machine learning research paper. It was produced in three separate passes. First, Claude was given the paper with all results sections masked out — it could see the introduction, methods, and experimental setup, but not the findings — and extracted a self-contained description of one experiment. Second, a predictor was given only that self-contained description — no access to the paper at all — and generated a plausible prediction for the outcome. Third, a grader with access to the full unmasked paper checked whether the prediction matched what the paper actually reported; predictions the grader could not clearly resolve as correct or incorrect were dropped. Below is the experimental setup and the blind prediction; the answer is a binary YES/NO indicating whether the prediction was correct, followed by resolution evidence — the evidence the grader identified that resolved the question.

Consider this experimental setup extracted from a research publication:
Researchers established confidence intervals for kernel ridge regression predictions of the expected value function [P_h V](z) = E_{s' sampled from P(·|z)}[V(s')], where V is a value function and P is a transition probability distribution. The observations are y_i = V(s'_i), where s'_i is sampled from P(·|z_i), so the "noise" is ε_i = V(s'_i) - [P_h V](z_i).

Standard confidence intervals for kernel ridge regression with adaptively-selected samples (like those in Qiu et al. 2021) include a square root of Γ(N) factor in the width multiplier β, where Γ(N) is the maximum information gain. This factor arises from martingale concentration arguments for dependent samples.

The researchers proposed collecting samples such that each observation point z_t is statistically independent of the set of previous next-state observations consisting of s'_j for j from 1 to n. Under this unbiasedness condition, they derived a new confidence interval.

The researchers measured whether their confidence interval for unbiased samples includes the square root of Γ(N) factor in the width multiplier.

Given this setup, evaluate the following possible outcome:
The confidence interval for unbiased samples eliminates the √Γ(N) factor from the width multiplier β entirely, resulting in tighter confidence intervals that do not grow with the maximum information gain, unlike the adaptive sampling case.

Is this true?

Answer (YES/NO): YES